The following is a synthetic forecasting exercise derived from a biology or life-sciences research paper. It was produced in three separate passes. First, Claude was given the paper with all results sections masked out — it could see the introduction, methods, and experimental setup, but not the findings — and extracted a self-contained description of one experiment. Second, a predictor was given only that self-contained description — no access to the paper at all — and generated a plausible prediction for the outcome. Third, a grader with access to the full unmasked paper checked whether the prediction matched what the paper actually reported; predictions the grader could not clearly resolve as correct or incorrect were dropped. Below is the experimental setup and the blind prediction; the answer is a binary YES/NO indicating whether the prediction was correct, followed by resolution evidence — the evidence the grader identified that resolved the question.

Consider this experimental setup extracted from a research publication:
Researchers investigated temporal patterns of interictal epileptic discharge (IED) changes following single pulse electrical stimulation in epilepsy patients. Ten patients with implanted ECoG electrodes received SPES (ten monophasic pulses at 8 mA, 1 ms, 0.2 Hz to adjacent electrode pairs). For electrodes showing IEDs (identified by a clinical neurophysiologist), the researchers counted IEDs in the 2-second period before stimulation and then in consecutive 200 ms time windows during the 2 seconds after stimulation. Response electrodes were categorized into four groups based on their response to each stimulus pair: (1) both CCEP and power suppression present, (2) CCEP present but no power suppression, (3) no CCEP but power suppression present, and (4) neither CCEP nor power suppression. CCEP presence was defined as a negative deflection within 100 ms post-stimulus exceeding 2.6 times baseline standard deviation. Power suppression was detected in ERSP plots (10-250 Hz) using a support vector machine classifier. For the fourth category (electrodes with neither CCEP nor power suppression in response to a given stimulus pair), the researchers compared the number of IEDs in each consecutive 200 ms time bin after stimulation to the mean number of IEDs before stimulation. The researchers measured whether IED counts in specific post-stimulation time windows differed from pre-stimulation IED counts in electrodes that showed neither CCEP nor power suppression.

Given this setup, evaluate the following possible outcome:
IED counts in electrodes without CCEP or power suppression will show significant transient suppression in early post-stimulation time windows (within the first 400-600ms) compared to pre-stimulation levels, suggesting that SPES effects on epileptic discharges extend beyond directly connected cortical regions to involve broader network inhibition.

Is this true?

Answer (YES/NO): NO